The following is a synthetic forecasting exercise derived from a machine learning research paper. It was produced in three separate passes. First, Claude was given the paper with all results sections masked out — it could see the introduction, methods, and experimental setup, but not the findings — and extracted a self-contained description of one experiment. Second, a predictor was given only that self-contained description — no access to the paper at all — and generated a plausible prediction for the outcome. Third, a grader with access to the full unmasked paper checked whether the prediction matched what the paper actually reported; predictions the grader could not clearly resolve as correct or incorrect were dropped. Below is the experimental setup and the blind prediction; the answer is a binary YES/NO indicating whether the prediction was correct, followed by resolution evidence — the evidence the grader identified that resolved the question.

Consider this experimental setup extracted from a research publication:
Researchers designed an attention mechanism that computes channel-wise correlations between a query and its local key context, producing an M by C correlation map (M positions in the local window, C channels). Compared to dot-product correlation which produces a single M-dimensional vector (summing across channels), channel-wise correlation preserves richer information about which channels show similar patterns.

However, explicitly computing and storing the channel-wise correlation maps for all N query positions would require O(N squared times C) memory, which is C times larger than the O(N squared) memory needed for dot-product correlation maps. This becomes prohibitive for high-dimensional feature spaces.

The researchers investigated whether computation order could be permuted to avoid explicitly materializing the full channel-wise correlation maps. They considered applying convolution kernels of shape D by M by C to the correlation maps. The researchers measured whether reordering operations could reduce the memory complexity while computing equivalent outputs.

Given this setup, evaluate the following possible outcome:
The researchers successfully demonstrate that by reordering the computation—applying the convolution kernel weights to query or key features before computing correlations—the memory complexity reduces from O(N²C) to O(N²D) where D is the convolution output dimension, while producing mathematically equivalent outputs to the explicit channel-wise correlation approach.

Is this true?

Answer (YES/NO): NO